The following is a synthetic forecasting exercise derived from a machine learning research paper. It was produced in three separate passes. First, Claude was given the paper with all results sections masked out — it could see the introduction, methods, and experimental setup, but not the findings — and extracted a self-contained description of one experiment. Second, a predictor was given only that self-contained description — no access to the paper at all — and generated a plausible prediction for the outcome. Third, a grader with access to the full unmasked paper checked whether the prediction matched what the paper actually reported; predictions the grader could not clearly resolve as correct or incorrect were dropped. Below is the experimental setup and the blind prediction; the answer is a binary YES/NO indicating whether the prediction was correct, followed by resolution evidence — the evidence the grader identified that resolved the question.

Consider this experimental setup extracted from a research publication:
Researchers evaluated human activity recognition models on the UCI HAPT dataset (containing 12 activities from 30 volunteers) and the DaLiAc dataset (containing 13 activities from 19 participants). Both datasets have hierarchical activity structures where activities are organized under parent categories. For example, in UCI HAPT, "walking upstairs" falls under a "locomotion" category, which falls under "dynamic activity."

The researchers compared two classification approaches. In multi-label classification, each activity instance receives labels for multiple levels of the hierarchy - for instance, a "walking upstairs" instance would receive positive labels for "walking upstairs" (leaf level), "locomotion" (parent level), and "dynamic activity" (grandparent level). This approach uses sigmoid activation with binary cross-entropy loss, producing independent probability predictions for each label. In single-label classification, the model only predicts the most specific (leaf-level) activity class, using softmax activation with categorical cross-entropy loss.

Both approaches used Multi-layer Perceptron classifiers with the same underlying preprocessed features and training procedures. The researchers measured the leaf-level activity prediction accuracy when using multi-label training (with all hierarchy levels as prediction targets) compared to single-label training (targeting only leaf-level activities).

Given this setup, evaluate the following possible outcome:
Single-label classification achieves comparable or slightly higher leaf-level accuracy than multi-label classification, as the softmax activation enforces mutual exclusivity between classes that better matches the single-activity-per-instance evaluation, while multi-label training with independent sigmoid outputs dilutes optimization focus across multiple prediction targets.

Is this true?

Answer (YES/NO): YES